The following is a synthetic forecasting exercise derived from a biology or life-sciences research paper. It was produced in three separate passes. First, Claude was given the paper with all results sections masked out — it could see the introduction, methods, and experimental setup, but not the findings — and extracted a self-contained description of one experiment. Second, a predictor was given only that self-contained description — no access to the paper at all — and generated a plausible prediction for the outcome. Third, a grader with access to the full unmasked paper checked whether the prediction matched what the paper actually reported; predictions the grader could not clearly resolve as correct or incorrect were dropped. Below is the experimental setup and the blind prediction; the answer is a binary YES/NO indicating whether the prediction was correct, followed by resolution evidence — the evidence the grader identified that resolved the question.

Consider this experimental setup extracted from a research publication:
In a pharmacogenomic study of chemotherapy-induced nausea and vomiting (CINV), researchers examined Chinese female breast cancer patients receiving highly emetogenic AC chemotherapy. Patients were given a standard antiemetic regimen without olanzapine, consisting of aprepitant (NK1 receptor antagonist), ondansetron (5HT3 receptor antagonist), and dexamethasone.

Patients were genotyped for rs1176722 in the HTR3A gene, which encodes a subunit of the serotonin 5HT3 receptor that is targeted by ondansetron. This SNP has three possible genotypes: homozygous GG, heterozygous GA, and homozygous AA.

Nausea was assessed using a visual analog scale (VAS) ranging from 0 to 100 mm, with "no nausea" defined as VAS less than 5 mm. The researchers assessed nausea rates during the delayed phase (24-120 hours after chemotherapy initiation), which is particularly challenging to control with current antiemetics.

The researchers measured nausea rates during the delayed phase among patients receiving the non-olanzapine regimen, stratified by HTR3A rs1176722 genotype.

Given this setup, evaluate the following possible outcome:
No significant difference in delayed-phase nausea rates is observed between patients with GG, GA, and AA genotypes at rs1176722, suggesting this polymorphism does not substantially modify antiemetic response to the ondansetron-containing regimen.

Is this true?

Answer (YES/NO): NO